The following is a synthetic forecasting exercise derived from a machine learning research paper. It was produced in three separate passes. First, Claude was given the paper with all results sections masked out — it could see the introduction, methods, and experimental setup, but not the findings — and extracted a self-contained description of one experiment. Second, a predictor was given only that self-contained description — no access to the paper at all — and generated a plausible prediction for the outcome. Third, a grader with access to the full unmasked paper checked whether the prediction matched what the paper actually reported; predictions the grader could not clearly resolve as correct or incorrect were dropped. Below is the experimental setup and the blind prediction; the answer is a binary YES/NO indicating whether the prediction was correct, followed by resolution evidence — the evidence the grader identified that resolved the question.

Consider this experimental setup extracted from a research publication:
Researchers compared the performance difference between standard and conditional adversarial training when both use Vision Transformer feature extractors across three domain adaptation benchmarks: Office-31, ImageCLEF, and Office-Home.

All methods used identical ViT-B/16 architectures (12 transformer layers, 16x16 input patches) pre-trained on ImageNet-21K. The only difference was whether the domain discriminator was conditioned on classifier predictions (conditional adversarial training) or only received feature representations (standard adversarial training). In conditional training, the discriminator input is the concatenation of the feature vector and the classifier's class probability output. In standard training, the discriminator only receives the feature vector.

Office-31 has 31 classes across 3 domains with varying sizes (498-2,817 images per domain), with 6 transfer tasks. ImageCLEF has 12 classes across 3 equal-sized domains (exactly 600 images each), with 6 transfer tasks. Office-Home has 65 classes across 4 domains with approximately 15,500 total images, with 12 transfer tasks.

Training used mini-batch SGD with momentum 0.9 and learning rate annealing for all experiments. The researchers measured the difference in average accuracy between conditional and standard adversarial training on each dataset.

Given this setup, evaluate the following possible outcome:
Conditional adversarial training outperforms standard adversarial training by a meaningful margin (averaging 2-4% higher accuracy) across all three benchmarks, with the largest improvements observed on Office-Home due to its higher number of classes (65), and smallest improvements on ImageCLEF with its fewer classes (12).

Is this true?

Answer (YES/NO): NO